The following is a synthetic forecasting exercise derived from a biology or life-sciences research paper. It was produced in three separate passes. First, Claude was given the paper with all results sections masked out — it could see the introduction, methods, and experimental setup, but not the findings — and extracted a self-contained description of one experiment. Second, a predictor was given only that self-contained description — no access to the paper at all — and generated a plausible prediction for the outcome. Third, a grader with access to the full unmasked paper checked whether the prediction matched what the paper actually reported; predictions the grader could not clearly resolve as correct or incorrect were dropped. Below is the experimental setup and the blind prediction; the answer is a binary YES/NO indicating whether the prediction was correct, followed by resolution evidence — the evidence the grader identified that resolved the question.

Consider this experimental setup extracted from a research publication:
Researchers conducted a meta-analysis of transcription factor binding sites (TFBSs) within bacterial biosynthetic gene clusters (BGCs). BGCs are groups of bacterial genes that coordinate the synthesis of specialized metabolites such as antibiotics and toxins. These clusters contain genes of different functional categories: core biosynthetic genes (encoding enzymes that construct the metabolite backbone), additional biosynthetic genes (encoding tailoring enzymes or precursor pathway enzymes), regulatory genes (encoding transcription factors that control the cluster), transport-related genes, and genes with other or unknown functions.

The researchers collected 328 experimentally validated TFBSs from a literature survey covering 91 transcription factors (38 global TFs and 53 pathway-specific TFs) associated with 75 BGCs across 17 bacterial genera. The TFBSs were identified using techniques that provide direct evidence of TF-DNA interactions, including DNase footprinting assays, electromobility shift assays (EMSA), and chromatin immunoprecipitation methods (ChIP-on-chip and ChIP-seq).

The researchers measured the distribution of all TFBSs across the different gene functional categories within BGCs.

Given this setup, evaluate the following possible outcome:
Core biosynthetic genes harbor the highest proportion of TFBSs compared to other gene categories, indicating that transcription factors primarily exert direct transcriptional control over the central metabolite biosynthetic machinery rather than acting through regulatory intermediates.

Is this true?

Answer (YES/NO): NO